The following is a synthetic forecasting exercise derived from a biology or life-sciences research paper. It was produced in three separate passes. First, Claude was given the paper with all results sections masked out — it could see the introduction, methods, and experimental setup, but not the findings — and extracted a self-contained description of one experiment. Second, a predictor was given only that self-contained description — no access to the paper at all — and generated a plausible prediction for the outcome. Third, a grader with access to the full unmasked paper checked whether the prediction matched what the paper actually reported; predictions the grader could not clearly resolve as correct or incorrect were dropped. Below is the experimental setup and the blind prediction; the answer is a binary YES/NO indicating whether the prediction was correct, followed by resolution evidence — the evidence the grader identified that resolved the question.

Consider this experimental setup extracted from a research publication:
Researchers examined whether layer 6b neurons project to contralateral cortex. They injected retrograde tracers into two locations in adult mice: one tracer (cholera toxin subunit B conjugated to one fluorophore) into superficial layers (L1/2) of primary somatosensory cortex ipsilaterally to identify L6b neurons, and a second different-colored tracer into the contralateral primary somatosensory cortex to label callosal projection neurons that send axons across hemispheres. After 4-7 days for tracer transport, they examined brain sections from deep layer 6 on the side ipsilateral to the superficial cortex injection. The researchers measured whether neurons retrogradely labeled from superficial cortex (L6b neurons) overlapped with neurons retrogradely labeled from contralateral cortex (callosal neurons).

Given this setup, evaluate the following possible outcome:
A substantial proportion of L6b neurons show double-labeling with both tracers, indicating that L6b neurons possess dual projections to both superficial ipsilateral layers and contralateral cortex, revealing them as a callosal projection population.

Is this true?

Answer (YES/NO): NO